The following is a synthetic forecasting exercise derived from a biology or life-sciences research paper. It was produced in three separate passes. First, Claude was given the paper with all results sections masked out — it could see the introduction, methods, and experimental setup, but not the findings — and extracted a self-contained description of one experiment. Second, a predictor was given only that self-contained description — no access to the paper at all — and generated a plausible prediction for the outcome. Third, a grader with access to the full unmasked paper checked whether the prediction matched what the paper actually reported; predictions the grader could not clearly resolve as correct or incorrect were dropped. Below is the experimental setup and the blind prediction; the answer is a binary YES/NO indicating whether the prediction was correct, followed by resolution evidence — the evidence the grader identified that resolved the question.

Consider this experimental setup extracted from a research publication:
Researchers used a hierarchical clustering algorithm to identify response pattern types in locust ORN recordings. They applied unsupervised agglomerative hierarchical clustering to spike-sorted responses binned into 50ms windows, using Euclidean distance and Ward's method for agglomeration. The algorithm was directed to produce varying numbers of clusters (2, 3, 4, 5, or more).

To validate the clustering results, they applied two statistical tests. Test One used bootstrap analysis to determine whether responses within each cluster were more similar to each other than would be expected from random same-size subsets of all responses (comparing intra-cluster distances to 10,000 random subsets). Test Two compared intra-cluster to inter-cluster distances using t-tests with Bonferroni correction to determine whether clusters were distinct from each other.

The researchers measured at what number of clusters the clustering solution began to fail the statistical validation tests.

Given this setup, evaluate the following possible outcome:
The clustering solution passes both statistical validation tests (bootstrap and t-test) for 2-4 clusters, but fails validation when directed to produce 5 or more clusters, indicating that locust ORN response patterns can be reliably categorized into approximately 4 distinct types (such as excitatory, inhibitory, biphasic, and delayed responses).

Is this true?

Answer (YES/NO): YES